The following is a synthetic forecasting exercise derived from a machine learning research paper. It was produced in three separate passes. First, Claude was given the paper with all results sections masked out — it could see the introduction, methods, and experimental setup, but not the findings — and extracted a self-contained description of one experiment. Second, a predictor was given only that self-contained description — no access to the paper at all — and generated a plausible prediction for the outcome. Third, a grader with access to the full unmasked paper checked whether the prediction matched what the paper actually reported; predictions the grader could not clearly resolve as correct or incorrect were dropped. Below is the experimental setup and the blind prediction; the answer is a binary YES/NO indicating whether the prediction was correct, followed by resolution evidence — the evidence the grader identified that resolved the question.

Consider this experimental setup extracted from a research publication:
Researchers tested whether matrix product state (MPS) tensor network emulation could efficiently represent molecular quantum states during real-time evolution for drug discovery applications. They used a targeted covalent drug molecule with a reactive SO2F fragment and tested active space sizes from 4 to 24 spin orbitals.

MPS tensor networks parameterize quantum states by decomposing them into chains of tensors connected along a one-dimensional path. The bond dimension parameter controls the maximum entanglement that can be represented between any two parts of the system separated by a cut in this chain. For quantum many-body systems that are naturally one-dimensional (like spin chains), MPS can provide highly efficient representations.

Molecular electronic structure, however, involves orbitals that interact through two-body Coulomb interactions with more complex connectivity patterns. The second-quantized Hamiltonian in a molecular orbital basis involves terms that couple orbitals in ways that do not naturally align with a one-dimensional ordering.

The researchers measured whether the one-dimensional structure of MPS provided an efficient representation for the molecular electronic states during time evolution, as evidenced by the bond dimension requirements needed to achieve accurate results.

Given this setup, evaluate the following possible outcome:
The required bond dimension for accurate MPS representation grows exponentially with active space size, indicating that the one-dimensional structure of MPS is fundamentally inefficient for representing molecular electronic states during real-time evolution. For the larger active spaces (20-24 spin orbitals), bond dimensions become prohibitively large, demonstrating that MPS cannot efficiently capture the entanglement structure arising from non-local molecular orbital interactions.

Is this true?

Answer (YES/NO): YES